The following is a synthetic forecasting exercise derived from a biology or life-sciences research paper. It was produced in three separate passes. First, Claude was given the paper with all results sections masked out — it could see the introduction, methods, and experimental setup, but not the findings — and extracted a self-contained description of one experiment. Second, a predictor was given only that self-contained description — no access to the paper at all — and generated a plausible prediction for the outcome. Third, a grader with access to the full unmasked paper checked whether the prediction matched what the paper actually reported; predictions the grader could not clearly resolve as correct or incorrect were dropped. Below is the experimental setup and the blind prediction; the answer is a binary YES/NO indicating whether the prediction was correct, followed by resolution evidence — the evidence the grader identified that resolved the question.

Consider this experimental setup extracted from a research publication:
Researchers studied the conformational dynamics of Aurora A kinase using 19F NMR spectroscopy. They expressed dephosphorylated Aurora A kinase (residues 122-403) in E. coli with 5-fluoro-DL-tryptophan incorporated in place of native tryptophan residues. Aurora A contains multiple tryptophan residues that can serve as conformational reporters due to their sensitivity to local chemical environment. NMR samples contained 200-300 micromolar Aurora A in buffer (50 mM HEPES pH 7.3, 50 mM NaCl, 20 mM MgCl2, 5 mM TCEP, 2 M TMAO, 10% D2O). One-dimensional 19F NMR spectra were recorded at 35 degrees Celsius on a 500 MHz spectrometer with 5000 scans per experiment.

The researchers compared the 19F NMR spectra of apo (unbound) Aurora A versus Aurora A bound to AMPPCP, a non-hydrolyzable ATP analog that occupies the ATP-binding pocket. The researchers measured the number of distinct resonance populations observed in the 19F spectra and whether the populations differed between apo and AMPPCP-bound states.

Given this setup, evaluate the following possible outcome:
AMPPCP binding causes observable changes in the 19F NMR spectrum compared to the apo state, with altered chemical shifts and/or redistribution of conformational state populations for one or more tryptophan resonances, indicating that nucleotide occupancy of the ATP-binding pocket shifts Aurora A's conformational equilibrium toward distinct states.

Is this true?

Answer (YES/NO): NO